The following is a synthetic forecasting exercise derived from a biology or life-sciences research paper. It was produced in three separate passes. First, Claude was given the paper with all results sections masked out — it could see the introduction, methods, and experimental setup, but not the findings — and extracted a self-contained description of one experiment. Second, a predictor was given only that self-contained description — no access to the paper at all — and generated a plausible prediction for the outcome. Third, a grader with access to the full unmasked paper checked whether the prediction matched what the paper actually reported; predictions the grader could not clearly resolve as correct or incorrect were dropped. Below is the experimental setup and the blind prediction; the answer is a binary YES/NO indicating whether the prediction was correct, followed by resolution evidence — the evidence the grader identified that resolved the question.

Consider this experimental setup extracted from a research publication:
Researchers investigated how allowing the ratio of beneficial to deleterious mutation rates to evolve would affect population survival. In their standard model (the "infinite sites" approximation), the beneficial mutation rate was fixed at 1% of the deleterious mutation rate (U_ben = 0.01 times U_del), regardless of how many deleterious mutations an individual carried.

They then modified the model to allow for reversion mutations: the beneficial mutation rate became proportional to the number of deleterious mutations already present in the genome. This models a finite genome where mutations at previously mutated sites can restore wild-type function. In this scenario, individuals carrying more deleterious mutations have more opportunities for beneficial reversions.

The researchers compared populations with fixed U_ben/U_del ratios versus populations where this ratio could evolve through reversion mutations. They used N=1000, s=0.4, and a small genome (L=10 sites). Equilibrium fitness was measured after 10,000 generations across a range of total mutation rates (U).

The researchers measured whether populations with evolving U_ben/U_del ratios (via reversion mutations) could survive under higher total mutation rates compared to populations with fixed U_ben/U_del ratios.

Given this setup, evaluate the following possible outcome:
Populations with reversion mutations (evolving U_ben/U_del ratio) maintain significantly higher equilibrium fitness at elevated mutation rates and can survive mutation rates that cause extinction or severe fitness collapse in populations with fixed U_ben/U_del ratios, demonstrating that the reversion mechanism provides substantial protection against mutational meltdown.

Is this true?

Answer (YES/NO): YES